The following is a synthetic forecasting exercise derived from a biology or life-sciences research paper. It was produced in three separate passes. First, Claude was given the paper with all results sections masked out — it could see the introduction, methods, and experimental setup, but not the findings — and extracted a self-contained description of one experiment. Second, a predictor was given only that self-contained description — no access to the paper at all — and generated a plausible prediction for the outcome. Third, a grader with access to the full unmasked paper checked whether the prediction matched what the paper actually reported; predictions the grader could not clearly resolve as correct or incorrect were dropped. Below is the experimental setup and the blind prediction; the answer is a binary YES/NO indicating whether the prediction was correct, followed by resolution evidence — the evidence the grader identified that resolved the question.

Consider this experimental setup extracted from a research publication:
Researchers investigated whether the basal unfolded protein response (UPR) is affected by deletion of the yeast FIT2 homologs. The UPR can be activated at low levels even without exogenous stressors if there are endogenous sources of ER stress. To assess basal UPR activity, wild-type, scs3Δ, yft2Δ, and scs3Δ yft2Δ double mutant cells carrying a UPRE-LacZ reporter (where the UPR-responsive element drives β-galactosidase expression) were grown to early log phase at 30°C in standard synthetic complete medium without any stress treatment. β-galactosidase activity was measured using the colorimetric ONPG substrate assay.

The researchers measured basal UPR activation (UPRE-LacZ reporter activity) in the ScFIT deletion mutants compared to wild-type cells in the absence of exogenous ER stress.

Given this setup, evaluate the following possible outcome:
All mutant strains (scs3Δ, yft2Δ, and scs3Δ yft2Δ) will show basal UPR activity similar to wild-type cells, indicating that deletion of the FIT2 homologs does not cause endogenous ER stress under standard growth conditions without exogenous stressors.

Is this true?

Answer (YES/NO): YES